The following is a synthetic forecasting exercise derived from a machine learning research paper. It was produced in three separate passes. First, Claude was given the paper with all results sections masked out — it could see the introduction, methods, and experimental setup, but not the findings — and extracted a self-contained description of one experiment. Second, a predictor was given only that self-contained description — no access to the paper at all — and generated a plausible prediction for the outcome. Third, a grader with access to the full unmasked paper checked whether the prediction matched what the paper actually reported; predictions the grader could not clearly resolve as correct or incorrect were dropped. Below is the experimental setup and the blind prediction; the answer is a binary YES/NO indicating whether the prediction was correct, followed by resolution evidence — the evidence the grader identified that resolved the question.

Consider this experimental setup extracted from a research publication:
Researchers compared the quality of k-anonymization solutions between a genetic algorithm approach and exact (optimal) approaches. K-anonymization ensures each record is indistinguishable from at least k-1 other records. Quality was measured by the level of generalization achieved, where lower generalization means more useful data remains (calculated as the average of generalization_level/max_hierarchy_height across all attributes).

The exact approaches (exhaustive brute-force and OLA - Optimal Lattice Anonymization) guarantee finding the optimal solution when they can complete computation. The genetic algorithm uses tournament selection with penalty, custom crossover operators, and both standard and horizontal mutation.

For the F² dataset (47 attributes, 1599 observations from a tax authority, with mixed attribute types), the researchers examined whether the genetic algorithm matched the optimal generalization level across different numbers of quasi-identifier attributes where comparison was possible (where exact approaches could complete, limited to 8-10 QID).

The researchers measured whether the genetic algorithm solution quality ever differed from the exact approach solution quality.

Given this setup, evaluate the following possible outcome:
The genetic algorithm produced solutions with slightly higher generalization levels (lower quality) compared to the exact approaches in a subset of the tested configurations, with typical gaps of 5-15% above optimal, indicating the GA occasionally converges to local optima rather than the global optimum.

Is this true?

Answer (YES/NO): NO